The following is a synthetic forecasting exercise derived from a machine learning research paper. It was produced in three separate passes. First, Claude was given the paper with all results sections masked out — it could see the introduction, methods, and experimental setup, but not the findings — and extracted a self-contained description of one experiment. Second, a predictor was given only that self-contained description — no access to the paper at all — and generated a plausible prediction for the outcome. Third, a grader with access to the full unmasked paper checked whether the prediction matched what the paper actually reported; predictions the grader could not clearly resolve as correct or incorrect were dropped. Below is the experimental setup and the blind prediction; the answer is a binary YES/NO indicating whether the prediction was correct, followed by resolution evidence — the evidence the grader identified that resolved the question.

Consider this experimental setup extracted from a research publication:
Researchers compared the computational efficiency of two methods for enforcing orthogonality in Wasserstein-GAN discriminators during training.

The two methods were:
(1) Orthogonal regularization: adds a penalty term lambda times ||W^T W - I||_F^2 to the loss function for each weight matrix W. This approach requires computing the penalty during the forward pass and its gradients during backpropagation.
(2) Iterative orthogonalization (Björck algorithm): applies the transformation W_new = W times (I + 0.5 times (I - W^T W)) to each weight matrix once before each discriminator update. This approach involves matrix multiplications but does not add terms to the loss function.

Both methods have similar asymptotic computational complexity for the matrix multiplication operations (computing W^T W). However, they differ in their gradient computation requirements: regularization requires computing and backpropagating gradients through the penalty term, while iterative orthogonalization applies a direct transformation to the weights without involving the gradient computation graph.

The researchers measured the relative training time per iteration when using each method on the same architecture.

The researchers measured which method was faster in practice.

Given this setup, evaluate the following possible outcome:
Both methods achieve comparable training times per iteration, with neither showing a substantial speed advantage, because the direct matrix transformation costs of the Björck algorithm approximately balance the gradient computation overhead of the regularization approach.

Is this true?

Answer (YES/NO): YES